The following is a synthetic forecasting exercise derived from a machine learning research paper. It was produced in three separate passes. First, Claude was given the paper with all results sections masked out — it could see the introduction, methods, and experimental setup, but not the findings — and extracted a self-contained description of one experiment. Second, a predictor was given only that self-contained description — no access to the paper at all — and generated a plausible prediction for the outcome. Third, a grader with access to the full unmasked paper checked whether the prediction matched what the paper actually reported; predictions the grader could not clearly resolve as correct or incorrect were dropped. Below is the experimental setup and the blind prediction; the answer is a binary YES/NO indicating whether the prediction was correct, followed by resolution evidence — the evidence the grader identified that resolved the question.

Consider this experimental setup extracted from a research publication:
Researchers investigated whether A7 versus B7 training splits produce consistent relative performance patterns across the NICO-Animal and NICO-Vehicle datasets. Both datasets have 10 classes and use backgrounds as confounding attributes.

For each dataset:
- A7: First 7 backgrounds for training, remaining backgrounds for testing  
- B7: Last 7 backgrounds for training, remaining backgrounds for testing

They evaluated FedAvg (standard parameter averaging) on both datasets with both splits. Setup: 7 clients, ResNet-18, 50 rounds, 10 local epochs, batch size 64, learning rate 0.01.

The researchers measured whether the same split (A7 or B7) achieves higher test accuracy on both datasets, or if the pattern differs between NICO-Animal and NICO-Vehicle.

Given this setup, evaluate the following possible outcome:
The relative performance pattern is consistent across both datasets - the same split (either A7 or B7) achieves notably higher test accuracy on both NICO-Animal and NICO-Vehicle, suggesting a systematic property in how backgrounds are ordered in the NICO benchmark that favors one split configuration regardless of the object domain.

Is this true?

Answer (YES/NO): NO